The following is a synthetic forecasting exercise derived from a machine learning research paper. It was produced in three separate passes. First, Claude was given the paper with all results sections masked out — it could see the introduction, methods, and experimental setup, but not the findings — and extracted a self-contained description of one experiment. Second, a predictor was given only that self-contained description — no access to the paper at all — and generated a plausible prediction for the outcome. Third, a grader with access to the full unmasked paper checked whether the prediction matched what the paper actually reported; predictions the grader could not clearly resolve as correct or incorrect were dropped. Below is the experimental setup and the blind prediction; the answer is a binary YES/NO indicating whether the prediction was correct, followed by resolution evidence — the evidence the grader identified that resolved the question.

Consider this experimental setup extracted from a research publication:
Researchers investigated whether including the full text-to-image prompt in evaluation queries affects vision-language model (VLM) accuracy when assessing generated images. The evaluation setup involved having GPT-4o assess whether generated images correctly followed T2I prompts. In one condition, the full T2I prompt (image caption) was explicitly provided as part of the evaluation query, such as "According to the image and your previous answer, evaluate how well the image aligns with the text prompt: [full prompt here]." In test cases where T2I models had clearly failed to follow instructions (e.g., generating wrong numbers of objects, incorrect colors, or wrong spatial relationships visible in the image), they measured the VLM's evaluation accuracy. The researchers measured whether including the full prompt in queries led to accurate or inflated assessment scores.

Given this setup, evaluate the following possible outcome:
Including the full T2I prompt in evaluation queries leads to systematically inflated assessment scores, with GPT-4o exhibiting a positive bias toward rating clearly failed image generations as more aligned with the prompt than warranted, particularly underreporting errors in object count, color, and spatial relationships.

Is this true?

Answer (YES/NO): YES